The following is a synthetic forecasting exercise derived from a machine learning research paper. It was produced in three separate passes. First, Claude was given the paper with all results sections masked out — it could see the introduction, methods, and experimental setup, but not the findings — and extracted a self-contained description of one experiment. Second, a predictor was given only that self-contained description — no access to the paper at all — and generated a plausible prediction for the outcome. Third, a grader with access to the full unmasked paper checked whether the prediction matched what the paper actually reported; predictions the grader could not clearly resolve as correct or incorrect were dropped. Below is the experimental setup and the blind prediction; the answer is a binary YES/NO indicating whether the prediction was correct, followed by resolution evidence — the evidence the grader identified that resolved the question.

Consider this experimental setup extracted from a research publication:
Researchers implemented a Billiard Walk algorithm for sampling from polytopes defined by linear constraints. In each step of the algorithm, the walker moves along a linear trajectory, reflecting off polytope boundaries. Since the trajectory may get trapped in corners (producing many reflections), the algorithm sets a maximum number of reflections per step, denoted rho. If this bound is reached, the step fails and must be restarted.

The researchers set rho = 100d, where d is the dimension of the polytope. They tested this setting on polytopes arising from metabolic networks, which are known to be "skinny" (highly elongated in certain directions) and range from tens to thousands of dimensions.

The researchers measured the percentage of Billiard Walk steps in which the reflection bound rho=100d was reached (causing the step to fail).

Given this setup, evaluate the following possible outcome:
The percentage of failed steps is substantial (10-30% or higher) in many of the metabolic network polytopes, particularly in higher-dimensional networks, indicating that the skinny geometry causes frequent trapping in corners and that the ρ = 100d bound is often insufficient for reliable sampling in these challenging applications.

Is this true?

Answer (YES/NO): NO